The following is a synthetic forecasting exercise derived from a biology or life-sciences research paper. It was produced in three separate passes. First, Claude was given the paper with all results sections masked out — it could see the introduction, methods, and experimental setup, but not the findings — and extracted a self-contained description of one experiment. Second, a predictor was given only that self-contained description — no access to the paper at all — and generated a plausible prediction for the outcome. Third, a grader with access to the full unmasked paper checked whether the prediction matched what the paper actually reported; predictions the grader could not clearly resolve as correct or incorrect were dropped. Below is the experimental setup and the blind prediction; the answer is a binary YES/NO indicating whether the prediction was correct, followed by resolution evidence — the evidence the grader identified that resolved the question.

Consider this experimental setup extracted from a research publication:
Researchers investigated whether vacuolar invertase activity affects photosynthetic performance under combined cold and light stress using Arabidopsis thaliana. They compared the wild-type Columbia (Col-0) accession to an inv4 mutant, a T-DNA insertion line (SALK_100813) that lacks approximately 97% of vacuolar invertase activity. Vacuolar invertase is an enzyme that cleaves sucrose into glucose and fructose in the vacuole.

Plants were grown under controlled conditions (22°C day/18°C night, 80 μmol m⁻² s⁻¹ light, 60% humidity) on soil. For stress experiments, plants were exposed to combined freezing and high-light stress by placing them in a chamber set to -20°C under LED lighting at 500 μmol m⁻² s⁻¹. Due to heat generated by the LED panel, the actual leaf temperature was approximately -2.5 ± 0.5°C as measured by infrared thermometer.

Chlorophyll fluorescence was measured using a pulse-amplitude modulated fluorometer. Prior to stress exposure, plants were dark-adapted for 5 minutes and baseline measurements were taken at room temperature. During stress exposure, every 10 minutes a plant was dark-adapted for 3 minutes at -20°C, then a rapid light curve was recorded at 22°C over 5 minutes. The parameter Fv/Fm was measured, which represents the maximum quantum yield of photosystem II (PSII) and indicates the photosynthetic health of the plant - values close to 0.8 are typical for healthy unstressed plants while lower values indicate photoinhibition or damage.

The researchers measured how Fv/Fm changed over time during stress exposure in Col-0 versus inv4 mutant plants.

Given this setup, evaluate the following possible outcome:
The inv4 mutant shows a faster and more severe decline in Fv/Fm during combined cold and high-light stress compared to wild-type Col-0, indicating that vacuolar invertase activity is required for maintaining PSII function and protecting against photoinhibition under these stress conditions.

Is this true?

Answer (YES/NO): YES